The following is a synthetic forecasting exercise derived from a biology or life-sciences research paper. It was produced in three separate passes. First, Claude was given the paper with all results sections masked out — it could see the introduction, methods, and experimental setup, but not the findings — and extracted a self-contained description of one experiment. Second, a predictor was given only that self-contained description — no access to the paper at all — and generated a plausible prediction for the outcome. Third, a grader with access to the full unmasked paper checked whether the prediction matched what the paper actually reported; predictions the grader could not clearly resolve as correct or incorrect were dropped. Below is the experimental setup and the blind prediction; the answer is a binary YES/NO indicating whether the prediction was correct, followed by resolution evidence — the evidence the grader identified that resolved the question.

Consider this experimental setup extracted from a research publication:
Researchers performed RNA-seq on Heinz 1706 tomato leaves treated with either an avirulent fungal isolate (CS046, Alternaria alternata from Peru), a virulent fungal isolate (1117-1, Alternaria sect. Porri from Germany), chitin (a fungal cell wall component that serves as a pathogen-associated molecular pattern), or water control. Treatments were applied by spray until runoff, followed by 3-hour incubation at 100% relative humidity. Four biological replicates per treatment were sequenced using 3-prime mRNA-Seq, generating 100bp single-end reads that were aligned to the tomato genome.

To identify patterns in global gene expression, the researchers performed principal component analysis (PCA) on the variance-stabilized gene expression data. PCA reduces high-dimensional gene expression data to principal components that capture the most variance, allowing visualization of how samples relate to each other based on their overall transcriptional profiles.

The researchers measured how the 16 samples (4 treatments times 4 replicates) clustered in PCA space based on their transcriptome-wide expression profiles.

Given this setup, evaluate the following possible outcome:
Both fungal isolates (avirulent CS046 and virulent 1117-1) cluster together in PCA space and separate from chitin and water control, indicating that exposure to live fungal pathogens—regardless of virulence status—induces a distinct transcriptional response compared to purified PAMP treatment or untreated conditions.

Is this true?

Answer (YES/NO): NO